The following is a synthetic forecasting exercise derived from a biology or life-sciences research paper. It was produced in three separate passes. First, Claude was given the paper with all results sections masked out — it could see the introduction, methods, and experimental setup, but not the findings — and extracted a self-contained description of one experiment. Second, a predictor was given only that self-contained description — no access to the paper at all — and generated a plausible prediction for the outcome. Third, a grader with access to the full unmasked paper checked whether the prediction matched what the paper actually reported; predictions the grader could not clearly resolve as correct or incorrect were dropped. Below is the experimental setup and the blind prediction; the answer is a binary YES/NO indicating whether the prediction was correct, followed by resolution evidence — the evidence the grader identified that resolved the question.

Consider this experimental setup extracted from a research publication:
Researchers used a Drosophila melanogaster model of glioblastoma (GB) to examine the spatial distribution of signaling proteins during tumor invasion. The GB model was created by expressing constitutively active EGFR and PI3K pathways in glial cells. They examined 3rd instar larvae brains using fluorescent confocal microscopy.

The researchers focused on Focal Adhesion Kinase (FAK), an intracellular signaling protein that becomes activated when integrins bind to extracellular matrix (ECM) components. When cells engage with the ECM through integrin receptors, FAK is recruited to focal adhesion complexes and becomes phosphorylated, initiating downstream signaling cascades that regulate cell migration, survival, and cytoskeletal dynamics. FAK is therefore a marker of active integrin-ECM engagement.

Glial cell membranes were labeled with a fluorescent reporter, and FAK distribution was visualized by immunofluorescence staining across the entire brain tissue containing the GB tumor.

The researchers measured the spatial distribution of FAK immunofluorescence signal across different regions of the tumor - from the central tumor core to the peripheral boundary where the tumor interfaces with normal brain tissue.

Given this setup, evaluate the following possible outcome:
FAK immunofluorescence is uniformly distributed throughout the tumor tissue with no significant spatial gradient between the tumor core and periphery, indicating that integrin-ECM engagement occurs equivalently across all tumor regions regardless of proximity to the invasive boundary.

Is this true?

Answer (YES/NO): NO